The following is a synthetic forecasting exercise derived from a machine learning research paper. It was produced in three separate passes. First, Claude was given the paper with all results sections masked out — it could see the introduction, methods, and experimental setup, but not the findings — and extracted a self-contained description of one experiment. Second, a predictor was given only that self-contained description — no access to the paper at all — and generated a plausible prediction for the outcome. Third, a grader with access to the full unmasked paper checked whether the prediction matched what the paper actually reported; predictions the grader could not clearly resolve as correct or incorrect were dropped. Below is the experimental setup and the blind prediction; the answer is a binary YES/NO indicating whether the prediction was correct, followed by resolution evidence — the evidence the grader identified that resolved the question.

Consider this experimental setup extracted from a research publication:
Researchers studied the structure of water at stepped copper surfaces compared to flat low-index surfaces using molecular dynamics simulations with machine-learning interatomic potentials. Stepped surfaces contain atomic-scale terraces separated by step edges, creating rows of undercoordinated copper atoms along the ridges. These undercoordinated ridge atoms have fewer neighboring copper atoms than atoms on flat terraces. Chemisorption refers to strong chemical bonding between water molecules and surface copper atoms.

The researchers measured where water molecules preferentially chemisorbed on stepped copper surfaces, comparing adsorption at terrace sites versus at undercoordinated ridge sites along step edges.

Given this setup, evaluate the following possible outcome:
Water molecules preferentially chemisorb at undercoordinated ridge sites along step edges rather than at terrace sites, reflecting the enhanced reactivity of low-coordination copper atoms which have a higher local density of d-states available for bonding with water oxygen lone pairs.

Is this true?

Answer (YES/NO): YES